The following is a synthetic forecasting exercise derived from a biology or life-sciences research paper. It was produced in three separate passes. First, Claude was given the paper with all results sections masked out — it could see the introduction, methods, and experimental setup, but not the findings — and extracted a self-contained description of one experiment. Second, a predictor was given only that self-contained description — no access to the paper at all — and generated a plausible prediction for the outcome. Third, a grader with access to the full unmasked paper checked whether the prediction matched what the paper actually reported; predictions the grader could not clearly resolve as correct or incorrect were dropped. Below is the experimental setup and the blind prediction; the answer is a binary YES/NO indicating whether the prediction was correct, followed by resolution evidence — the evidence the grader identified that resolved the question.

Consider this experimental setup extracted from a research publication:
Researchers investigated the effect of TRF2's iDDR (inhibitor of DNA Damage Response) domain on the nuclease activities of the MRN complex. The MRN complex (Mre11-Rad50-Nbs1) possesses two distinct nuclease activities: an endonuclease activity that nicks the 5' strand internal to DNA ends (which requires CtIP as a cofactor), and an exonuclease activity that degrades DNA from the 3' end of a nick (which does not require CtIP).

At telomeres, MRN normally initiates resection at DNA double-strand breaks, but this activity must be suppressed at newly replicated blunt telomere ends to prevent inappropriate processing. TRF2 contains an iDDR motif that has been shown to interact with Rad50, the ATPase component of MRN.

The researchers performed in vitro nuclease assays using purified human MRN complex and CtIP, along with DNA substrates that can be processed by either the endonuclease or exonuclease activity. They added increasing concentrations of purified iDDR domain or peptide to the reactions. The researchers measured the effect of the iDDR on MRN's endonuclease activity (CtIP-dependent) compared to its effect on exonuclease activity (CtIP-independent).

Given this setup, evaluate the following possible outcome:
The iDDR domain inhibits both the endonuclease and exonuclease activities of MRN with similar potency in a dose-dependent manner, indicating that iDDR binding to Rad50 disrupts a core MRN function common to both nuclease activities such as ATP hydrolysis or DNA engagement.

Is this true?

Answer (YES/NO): NO